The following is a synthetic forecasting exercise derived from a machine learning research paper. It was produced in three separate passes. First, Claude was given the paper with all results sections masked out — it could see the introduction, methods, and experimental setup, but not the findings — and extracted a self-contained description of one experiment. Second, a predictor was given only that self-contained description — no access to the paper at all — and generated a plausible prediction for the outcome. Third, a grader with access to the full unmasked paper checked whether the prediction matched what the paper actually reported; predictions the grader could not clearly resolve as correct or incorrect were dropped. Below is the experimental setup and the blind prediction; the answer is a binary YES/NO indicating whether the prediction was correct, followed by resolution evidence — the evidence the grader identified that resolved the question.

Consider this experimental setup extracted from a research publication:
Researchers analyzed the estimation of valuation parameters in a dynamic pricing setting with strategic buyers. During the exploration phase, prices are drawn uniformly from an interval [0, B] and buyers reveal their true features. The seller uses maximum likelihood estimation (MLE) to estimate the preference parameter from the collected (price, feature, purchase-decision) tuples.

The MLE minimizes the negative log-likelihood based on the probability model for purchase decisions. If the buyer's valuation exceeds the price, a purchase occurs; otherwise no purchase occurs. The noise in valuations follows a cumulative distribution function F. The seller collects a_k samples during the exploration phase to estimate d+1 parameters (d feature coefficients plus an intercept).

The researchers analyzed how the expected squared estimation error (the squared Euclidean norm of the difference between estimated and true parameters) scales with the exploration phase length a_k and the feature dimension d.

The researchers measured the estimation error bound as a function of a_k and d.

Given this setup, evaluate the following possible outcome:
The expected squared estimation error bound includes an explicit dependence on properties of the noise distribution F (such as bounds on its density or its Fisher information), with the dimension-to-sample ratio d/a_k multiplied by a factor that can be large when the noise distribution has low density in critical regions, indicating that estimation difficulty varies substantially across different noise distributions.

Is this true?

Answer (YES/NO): NO